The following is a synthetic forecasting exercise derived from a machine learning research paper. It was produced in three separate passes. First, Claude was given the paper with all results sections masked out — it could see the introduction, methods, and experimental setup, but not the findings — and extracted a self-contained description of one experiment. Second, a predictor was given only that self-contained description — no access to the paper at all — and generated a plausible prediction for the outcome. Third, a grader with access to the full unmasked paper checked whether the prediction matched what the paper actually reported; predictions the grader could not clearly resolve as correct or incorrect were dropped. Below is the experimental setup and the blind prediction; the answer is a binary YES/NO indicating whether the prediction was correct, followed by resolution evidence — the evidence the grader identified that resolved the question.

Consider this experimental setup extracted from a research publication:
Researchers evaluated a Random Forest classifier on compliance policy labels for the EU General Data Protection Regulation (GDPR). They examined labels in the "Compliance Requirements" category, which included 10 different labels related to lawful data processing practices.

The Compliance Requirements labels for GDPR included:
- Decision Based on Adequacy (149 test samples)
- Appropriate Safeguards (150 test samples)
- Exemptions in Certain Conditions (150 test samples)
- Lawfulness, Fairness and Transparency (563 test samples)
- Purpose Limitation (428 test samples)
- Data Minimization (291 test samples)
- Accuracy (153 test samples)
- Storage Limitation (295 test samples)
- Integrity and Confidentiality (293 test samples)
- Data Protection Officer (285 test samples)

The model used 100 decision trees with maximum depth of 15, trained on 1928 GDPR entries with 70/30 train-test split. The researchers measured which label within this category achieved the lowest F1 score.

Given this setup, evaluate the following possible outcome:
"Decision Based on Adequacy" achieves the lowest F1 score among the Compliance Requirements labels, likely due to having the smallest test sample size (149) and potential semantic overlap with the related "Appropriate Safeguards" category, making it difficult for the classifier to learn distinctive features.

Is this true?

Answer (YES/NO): YES